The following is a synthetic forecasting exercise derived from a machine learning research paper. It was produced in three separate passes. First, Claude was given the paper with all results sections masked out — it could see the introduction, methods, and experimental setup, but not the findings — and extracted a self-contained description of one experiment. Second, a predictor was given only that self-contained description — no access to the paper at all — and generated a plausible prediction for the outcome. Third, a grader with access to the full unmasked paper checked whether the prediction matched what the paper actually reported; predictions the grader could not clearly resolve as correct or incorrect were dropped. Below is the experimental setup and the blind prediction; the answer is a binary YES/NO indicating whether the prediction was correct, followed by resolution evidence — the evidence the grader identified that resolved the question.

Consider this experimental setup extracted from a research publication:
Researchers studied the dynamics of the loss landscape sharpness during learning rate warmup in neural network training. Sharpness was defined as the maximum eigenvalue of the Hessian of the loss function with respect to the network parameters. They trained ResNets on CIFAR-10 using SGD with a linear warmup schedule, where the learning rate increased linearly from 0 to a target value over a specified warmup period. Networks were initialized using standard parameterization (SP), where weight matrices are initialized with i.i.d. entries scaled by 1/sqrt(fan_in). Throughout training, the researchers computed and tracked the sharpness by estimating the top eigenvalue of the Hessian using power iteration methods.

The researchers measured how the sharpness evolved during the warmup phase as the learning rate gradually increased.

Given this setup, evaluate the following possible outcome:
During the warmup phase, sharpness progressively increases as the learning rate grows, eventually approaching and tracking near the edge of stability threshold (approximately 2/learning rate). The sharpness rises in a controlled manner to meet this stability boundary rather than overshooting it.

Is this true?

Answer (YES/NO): NO